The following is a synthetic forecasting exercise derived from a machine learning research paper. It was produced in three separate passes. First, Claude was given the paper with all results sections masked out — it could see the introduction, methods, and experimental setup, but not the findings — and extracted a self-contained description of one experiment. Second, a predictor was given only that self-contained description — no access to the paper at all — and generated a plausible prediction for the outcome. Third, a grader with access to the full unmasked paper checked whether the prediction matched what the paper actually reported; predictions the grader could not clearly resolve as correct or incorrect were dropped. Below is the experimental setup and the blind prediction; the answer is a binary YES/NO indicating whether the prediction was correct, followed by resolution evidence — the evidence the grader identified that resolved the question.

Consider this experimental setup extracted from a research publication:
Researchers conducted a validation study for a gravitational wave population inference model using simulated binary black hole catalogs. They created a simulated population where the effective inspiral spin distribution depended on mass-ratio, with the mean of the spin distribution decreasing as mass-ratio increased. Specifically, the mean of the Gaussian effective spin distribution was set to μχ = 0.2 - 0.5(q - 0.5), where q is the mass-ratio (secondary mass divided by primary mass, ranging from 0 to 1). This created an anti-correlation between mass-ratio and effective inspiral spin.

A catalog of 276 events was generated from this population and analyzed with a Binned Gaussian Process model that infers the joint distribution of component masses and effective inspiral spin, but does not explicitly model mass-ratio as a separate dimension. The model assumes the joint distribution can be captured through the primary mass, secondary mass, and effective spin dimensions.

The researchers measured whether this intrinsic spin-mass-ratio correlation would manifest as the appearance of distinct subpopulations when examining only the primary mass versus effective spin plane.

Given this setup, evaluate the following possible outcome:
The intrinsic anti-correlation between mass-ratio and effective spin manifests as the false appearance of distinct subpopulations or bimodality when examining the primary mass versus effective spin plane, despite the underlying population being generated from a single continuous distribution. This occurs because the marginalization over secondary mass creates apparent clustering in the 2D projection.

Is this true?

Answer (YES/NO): NO